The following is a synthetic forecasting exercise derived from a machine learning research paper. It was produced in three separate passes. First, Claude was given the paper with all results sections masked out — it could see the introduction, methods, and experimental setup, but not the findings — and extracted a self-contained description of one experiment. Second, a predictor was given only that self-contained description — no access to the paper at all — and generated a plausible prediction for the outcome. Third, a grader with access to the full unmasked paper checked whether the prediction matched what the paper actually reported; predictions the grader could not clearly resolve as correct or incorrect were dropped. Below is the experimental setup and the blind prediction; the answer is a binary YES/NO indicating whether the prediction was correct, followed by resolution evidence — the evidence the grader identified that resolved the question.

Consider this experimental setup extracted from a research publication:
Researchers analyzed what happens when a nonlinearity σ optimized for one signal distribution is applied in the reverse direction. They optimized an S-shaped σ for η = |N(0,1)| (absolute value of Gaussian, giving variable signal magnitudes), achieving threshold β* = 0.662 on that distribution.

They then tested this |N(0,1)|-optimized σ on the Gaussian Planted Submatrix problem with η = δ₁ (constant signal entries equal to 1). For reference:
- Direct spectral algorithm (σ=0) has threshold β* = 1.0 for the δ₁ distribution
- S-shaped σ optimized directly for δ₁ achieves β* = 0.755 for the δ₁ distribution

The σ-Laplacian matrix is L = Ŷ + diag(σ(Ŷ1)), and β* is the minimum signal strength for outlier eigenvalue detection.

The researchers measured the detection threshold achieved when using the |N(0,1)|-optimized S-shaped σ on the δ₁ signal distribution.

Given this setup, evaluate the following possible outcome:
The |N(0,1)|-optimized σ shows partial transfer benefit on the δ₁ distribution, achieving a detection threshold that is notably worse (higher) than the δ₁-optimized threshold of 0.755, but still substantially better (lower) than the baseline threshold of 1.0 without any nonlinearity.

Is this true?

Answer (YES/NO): NO